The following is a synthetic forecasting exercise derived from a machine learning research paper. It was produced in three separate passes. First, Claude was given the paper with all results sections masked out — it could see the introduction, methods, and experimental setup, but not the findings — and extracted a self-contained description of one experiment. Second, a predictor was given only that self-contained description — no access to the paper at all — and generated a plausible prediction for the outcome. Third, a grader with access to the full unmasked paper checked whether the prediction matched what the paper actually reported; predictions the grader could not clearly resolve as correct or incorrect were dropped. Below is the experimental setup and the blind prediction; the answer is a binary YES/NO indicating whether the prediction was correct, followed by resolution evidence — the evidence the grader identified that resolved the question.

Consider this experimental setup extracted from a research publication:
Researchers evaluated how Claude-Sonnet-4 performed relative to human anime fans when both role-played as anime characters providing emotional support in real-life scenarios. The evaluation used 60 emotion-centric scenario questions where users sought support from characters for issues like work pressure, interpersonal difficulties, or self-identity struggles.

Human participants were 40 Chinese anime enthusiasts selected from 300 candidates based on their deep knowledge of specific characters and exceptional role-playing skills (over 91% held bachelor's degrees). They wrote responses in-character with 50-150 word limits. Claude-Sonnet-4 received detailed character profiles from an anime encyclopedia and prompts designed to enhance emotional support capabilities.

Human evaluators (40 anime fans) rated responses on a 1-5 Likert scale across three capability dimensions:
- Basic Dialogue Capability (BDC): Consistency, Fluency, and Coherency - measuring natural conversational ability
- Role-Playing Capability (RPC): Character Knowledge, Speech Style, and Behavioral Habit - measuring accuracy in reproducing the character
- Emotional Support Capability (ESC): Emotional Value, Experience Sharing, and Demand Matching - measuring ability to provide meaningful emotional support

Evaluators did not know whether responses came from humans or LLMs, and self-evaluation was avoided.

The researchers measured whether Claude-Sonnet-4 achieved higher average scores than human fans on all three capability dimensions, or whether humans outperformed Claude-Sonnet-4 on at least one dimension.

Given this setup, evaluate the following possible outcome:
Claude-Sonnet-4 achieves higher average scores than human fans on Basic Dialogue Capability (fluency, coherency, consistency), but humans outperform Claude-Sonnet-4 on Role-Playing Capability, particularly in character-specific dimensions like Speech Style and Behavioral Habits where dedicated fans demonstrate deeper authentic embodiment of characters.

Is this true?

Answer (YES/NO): NO